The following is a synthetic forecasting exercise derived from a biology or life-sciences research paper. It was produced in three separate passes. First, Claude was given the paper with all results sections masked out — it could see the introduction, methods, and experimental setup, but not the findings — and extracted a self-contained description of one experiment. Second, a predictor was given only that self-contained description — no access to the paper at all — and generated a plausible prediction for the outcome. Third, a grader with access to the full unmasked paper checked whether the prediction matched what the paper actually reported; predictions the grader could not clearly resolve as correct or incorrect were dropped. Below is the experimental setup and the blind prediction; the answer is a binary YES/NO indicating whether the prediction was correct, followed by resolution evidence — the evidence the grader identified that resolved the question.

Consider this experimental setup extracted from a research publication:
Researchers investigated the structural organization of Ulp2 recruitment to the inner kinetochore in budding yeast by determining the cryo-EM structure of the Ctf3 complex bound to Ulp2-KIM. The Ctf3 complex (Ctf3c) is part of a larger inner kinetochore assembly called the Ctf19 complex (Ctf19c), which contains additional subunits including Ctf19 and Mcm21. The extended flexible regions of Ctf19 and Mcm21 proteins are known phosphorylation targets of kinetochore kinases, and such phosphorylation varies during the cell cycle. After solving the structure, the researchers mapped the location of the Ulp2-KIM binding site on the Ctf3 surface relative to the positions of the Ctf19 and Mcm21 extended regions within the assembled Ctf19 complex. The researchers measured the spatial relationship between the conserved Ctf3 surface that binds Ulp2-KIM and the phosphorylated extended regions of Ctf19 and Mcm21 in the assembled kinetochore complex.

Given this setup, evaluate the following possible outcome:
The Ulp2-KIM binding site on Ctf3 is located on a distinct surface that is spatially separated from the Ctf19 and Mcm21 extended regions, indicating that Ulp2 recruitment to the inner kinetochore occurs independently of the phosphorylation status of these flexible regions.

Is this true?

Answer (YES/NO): NO